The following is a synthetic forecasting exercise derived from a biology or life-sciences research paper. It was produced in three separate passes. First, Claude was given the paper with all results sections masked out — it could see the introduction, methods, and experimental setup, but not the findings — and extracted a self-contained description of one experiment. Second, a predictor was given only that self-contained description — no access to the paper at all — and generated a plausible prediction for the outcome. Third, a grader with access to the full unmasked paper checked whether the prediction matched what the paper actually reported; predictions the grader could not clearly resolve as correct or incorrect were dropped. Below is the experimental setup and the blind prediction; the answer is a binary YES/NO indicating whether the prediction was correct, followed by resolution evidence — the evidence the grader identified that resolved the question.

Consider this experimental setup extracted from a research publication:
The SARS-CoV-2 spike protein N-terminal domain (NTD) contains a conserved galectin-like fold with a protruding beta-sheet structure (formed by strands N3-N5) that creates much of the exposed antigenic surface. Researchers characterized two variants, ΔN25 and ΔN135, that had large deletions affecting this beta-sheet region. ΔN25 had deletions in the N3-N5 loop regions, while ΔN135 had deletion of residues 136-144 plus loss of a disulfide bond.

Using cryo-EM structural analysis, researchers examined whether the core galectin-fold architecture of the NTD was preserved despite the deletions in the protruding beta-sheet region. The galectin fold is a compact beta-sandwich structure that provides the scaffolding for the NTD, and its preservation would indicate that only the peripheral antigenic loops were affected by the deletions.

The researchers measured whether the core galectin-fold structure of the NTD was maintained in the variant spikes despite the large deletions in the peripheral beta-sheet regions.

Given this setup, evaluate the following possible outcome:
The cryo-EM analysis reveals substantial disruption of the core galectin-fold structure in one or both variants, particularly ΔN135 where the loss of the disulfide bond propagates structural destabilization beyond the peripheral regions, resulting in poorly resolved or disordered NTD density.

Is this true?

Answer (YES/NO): NO